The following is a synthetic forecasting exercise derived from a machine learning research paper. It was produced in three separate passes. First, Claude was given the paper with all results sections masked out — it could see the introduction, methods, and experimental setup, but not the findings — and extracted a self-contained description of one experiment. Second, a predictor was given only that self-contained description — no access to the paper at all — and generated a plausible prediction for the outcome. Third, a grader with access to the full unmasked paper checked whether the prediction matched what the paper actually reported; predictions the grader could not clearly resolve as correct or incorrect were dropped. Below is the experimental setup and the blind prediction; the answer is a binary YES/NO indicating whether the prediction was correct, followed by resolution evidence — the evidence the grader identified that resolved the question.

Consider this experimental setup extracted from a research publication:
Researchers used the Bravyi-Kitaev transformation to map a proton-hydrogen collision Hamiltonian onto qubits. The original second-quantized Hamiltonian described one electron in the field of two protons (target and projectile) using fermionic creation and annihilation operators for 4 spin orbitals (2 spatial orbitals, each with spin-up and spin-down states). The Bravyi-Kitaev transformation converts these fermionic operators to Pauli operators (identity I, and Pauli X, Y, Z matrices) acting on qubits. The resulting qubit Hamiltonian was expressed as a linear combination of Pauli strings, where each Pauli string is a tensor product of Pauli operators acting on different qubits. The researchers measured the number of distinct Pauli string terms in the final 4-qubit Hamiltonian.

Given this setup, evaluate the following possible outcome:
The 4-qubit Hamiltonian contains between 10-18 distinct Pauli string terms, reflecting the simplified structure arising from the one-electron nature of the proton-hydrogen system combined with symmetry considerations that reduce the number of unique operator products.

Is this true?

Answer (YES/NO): YES